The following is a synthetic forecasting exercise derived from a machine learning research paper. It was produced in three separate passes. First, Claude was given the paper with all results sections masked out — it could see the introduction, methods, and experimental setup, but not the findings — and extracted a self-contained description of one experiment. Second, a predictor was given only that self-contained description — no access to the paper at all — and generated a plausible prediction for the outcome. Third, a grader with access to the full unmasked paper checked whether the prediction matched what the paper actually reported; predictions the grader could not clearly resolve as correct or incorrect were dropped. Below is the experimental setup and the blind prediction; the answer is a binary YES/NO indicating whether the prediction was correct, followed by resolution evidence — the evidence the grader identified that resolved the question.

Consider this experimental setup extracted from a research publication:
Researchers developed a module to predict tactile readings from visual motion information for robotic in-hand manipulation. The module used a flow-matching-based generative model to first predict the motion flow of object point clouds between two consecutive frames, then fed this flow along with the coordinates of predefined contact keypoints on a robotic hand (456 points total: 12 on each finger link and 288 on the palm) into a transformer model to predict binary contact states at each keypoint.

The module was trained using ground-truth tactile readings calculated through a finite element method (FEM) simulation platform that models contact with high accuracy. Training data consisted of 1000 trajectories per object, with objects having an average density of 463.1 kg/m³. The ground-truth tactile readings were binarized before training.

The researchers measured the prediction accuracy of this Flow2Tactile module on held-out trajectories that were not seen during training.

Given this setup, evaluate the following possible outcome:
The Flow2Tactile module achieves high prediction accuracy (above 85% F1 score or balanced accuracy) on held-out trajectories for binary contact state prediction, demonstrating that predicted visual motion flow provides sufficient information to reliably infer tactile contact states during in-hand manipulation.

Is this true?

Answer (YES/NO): NO